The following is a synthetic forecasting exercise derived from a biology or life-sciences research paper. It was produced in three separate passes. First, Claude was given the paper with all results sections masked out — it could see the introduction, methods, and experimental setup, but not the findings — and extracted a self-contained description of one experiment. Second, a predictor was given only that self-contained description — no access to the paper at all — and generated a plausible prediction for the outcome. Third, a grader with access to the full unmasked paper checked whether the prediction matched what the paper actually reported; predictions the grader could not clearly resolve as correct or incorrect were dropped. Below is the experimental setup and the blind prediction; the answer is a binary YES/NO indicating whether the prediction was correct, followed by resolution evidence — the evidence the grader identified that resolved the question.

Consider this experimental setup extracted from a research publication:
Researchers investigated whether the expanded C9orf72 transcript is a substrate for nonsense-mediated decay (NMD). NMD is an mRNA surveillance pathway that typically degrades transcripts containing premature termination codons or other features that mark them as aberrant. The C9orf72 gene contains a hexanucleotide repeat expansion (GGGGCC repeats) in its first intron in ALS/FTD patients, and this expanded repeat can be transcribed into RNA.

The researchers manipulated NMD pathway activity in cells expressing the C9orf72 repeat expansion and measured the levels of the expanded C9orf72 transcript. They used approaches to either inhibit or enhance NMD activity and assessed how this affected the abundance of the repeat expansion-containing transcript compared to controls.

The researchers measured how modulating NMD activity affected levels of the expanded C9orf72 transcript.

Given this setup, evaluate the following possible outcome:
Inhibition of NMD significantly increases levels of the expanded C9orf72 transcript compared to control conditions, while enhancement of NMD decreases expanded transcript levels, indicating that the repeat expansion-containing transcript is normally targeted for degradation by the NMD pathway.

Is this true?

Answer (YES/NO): YES